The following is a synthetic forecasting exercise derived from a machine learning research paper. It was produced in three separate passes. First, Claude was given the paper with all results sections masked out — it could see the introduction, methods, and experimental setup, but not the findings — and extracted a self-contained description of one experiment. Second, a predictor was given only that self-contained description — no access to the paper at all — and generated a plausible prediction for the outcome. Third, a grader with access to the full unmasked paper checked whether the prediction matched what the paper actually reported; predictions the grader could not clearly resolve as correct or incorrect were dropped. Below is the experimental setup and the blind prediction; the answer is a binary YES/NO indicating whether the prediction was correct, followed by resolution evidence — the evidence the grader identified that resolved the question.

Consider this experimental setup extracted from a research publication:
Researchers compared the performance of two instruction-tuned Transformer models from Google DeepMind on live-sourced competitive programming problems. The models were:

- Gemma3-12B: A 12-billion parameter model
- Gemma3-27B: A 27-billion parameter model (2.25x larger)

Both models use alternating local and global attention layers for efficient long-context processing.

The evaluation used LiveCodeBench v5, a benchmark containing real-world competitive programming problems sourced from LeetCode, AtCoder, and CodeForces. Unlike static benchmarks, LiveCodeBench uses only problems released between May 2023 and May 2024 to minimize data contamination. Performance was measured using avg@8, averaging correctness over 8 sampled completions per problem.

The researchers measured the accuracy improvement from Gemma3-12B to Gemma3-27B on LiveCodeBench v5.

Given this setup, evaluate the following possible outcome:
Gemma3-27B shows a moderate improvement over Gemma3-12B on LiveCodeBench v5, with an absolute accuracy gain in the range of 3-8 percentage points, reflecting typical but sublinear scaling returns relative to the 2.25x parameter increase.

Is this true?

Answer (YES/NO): YES